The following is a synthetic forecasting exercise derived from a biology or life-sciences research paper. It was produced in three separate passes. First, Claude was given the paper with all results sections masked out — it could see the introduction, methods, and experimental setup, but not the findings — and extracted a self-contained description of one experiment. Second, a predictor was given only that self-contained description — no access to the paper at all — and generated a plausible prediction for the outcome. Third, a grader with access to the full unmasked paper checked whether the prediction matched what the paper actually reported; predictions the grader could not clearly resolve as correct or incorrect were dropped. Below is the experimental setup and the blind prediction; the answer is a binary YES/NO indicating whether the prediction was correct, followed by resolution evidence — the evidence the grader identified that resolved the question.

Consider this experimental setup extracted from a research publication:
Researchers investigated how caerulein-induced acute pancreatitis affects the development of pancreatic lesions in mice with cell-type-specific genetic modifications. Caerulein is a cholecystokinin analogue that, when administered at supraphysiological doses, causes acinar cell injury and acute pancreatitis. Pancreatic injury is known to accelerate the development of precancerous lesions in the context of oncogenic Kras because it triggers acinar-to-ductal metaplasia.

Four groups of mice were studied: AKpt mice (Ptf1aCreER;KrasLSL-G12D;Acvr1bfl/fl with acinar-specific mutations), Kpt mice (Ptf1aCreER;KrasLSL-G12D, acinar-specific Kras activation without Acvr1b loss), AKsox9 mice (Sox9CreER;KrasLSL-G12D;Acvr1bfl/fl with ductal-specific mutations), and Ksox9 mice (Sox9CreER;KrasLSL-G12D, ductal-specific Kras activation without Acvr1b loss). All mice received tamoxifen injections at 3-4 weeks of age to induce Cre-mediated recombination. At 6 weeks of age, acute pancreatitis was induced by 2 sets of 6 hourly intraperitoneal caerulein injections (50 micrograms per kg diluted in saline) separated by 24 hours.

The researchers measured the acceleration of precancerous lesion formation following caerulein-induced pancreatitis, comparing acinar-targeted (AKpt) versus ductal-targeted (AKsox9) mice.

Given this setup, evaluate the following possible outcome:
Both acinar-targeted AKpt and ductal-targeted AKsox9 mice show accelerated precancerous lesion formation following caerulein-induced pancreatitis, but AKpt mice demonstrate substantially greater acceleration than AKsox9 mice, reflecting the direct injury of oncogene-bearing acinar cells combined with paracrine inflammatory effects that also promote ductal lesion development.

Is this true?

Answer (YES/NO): NO